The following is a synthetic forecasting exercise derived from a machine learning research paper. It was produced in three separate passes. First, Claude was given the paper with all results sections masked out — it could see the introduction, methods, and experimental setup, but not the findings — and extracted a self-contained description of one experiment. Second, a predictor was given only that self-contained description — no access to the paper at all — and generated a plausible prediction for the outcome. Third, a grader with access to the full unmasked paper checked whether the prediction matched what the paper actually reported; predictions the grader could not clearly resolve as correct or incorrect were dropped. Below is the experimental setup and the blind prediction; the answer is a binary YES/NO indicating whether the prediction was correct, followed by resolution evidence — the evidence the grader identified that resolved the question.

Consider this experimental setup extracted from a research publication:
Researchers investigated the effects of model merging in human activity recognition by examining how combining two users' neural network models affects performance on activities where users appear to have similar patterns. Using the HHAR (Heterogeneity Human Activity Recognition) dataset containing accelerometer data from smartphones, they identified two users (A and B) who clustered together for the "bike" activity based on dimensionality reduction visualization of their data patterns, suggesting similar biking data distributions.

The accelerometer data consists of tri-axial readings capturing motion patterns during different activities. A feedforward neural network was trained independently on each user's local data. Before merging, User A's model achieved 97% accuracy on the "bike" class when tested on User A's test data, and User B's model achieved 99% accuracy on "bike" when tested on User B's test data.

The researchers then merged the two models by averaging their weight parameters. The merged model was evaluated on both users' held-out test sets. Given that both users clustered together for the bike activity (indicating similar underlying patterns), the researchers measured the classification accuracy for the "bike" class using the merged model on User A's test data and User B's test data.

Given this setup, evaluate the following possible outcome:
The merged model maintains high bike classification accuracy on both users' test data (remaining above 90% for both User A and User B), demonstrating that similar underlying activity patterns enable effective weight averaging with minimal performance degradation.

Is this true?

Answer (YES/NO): NO